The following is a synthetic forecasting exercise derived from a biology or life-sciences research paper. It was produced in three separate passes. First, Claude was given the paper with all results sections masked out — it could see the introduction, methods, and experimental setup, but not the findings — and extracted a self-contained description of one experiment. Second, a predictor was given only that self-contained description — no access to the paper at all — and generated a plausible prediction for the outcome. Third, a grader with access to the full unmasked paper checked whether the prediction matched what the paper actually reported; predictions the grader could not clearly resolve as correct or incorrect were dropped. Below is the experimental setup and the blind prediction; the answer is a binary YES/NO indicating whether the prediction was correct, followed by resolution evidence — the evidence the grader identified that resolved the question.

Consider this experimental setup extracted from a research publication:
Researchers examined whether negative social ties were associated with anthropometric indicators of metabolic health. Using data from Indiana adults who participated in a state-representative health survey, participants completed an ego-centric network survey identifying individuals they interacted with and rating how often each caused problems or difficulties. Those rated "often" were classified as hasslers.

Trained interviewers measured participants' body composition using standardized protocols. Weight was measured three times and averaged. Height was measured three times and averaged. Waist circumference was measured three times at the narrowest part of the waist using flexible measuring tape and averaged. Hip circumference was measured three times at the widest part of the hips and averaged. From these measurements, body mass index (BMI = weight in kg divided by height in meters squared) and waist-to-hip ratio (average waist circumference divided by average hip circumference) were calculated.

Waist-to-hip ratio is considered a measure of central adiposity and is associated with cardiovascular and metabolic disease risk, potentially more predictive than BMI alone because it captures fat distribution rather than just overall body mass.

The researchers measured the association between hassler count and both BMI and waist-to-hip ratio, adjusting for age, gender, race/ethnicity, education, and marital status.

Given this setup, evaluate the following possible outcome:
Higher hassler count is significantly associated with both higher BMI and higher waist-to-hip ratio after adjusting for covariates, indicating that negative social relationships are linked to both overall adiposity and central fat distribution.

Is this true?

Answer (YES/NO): YES